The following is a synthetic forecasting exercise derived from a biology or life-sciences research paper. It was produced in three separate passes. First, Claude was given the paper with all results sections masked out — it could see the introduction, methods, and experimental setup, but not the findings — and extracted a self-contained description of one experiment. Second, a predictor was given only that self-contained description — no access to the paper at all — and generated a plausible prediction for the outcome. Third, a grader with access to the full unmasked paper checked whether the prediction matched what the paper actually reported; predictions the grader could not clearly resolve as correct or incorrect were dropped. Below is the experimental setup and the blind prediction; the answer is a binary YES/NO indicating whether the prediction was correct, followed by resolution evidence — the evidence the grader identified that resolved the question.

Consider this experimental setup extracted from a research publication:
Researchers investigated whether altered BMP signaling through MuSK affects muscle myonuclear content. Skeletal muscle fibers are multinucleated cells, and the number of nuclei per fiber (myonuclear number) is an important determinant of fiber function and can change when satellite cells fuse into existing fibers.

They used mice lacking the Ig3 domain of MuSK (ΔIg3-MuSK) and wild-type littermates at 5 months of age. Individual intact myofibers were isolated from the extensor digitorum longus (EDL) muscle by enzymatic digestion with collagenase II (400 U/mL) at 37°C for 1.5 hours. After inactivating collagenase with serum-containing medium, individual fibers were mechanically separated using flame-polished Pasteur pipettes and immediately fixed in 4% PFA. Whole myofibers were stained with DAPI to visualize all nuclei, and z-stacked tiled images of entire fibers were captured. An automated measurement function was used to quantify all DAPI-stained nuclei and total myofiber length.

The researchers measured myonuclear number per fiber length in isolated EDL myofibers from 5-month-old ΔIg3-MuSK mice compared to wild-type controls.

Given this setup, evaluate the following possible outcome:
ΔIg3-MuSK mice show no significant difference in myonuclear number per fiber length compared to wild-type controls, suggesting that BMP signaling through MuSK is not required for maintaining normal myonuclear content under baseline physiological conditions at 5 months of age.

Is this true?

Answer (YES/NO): NO